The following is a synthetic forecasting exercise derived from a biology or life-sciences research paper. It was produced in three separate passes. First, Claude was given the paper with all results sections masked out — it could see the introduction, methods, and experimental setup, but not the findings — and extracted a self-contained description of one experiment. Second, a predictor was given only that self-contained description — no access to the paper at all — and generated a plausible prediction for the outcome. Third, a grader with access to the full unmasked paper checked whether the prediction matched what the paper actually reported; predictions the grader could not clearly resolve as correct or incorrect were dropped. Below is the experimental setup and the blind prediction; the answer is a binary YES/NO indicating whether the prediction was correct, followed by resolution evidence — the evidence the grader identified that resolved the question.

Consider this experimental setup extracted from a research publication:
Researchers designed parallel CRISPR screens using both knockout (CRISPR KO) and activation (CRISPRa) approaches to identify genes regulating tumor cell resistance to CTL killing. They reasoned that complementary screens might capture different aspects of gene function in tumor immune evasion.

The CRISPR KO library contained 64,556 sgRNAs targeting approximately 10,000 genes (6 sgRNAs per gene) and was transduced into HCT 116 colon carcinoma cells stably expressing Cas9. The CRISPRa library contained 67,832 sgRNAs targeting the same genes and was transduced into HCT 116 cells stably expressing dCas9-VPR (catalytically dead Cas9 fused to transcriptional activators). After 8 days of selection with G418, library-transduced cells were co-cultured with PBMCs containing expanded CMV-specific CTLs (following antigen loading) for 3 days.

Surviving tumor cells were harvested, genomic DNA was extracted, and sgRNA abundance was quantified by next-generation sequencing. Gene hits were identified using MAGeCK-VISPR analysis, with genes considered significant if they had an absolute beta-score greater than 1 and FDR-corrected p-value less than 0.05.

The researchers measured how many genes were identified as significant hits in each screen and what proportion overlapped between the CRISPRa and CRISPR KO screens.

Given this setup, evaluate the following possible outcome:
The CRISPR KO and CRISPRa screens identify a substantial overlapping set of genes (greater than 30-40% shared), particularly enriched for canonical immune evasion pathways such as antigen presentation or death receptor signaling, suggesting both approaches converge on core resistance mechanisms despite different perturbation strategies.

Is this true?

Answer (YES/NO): NO